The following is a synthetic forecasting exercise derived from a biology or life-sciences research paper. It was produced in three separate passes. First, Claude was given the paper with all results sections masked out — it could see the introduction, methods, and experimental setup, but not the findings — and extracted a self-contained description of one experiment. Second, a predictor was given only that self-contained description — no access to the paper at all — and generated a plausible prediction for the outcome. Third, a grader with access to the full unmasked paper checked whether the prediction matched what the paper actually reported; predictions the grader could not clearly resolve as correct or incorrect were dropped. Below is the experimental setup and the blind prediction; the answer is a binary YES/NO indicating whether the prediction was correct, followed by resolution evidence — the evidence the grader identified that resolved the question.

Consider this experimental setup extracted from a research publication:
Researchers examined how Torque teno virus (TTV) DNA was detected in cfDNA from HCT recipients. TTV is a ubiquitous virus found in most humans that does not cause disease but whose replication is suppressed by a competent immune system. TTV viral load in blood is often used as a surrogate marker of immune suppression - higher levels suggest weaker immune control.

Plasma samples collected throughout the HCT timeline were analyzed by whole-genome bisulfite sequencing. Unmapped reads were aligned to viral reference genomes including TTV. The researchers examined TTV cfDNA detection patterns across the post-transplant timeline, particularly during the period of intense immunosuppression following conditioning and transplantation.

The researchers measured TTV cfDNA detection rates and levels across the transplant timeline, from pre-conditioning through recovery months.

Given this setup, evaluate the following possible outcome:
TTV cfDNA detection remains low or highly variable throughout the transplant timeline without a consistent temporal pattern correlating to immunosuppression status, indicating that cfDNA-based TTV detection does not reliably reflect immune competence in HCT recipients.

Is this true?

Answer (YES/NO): NO